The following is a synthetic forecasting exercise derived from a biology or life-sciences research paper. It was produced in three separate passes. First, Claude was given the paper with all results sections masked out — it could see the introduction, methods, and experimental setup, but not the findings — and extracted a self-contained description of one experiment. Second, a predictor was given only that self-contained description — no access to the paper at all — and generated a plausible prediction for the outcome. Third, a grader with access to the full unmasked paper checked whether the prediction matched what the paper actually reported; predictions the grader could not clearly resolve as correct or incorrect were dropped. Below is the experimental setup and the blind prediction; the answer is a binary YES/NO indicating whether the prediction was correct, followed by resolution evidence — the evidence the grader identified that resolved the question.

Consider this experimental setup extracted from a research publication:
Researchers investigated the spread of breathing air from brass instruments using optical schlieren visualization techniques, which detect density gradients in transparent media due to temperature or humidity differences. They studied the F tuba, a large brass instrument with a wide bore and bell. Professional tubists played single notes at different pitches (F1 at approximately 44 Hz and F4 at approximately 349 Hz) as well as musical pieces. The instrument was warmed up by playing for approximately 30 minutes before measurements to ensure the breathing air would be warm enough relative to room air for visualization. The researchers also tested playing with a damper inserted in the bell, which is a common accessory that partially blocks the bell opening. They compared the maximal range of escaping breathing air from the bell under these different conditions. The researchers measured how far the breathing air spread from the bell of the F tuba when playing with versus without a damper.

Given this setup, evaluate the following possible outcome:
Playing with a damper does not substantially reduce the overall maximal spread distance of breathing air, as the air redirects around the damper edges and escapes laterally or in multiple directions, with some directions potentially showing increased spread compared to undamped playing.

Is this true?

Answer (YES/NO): YES